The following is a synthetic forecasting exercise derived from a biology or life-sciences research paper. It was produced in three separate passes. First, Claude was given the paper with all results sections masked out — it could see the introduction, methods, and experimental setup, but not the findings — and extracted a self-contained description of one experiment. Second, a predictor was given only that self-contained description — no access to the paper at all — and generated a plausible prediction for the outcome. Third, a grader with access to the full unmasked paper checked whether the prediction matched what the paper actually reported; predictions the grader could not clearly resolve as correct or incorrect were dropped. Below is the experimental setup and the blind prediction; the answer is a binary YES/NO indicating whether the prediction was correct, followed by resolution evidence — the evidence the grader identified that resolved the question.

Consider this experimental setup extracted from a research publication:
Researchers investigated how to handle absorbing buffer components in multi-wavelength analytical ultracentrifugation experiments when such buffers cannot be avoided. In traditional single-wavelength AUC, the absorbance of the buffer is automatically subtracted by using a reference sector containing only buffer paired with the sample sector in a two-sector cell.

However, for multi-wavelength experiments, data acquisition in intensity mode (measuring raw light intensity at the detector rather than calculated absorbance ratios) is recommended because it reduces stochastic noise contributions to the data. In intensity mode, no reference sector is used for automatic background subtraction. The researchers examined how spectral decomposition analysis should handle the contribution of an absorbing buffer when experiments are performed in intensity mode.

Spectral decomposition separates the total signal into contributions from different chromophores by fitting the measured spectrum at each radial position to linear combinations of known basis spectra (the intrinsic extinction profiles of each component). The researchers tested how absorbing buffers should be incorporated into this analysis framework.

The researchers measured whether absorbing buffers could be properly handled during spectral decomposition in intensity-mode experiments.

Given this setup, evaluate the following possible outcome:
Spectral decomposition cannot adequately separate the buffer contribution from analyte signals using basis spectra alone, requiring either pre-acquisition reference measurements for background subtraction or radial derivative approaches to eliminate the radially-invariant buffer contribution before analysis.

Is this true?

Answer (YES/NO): NO